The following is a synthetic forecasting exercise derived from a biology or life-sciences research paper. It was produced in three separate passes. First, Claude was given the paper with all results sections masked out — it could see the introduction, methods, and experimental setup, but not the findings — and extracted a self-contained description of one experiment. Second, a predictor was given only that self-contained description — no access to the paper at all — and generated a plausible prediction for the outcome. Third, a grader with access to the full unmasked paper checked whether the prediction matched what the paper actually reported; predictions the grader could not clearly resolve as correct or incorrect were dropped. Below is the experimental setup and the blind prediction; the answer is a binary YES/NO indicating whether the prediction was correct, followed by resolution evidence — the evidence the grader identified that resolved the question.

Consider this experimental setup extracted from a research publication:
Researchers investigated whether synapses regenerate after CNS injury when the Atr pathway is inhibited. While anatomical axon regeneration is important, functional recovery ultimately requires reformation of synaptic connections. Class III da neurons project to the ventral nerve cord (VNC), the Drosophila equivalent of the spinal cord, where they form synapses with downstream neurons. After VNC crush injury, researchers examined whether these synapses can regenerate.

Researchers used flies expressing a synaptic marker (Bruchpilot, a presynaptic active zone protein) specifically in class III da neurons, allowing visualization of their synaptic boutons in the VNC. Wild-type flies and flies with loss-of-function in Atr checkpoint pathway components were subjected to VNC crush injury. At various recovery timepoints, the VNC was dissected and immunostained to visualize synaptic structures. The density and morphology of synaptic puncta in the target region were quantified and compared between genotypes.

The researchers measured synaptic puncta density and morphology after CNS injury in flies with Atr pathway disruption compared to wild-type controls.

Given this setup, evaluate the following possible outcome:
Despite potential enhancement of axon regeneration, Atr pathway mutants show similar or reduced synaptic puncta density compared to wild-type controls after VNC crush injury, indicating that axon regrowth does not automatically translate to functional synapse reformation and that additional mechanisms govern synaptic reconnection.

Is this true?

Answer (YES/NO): NO